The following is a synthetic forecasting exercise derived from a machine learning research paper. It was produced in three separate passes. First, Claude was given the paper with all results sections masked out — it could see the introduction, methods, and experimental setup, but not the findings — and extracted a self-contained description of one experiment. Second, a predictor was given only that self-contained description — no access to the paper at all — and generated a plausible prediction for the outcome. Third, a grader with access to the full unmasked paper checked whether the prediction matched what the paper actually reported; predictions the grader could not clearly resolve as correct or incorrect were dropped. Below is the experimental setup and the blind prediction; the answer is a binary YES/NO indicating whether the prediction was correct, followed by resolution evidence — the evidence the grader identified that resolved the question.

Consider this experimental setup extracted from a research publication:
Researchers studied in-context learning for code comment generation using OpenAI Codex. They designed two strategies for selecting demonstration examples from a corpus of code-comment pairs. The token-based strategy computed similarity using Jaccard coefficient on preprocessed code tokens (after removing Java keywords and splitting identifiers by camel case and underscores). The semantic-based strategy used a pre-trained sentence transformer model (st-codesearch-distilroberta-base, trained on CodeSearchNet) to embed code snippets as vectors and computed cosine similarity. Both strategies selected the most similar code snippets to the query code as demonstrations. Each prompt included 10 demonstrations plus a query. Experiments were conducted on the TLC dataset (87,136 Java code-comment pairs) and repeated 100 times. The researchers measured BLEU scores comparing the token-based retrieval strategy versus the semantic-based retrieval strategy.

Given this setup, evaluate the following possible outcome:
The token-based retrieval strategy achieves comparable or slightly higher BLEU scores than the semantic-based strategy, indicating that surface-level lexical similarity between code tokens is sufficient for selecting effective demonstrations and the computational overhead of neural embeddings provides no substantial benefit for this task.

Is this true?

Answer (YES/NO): NO